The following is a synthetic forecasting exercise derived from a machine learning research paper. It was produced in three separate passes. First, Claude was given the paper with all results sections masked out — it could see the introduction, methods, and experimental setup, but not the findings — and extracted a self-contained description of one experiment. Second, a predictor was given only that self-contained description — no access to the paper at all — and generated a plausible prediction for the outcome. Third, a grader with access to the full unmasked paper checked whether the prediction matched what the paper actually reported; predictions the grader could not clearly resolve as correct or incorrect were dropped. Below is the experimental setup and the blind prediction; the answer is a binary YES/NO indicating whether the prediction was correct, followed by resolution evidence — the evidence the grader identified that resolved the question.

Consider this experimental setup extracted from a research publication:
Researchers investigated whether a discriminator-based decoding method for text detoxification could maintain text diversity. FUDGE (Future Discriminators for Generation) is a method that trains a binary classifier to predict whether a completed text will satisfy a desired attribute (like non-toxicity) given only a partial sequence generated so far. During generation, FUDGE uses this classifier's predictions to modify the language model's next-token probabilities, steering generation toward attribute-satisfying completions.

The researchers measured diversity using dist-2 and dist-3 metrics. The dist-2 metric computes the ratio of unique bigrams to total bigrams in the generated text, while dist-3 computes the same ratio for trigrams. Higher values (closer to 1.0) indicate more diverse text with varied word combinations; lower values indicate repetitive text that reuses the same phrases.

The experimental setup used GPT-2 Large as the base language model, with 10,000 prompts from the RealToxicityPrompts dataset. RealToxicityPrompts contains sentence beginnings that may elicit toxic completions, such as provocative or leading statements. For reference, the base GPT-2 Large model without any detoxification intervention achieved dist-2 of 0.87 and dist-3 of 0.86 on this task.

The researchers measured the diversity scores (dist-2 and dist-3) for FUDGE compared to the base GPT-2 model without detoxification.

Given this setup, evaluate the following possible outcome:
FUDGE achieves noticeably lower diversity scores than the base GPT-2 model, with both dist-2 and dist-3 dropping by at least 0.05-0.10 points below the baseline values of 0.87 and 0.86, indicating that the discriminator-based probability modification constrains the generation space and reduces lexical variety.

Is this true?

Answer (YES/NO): NO